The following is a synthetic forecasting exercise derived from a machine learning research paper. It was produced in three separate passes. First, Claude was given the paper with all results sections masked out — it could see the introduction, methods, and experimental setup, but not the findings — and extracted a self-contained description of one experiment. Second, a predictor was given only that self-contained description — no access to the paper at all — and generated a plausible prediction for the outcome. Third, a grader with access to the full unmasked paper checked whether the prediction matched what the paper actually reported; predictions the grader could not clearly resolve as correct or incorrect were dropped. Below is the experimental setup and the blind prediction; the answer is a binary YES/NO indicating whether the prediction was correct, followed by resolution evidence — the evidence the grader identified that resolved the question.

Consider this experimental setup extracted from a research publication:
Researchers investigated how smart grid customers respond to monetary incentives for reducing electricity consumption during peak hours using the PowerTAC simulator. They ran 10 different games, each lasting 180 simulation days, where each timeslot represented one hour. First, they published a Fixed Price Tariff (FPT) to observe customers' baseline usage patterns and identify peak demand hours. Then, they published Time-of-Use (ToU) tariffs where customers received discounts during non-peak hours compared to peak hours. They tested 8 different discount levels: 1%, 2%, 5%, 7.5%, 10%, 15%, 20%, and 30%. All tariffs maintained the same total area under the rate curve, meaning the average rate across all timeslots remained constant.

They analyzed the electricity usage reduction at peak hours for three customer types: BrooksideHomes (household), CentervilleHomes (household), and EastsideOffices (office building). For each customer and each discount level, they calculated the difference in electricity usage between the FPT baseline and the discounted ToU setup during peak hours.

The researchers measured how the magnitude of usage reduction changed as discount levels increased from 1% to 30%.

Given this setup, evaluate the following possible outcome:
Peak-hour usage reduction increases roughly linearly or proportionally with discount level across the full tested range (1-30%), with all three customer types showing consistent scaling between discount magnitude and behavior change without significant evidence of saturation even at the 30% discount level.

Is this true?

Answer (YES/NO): NO